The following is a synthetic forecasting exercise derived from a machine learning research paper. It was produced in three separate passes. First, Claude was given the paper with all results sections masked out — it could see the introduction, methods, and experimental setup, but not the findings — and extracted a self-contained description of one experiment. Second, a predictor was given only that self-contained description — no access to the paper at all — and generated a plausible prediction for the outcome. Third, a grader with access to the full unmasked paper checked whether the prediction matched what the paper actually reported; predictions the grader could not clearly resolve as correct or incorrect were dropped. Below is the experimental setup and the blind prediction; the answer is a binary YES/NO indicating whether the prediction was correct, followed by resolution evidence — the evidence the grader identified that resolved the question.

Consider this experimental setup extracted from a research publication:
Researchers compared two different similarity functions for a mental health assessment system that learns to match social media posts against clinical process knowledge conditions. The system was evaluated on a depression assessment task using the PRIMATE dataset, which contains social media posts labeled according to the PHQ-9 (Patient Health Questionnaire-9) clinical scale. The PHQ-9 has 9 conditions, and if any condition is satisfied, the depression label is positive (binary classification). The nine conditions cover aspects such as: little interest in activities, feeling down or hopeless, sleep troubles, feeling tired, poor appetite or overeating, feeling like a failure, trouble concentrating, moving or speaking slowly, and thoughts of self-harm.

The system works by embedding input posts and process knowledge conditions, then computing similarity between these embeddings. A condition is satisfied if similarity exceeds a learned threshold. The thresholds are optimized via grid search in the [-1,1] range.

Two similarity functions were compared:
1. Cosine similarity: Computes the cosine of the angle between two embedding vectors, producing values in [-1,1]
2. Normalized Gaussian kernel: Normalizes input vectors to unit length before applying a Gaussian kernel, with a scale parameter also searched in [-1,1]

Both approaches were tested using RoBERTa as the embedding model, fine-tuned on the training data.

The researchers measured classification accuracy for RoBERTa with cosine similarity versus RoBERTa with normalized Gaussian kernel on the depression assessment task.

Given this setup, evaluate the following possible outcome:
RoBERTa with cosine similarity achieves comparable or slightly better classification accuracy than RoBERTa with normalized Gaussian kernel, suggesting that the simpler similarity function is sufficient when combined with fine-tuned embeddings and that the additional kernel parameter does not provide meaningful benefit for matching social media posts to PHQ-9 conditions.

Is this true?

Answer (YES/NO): YES